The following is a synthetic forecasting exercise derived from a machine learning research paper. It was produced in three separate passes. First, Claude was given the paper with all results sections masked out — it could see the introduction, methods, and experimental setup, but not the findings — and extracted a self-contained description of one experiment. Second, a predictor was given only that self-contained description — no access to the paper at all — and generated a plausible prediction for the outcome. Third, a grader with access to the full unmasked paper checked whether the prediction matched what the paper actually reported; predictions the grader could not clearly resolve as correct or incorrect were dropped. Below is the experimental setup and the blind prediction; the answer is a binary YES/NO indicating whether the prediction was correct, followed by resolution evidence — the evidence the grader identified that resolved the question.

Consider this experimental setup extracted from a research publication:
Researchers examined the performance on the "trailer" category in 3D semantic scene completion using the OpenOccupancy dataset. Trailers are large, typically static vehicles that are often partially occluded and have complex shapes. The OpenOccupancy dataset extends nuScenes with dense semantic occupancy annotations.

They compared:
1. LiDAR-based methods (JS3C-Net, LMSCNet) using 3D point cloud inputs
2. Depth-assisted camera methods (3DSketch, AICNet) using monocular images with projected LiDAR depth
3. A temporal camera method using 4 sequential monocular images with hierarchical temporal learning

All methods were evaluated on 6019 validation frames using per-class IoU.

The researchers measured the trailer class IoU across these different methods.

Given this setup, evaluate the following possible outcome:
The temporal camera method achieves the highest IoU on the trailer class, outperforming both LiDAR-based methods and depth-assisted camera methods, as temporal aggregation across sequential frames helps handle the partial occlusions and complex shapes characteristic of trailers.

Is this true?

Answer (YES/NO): NO